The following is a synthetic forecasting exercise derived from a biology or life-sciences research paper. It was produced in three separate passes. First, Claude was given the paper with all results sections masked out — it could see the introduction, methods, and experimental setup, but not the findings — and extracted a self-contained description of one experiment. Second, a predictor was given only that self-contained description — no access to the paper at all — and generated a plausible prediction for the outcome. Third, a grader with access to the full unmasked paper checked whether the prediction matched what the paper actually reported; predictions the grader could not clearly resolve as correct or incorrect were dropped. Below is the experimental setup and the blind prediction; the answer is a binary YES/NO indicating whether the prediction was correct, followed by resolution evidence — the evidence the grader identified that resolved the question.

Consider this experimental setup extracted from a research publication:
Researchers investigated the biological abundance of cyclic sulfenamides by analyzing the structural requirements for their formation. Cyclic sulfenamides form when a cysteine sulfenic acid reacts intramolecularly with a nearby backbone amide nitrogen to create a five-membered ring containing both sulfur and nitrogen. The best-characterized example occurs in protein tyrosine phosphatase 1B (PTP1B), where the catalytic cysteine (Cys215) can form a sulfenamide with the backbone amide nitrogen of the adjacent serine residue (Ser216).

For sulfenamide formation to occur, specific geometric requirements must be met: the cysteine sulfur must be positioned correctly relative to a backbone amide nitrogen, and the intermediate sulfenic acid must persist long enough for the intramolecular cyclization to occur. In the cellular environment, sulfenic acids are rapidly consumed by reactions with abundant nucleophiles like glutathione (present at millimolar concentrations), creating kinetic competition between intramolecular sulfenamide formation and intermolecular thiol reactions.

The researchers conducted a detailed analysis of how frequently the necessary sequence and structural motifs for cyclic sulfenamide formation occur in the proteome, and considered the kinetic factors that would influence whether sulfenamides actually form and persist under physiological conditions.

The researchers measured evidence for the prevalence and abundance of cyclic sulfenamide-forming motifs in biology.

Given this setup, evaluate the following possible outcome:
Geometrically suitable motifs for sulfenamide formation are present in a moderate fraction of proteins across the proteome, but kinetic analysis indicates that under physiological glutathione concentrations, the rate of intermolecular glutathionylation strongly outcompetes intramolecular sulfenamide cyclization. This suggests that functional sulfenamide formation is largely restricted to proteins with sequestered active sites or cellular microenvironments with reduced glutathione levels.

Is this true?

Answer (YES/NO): NO